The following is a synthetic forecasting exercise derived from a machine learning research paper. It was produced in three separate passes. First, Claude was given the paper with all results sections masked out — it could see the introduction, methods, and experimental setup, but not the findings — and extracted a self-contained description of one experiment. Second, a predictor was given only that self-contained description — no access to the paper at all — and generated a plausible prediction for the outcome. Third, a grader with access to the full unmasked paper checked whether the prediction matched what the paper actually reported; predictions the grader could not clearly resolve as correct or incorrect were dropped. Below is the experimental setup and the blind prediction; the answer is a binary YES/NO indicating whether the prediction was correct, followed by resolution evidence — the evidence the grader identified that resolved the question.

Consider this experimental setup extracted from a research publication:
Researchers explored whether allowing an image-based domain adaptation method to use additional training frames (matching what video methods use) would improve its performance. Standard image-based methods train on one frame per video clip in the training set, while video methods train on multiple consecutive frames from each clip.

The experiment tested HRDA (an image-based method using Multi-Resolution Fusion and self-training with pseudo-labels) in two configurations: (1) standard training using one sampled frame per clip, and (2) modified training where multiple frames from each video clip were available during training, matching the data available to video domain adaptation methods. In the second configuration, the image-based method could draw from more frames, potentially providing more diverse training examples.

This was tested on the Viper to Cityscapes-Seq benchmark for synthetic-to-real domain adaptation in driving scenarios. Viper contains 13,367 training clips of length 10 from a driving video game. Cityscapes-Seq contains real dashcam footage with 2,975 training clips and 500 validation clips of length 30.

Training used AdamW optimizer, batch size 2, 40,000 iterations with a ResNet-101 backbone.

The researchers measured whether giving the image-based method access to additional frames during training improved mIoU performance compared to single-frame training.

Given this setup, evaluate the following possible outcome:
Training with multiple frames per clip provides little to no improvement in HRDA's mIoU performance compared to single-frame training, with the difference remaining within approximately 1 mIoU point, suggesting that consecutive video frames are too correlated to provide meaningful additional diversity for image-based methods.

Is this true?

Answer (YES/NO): NO